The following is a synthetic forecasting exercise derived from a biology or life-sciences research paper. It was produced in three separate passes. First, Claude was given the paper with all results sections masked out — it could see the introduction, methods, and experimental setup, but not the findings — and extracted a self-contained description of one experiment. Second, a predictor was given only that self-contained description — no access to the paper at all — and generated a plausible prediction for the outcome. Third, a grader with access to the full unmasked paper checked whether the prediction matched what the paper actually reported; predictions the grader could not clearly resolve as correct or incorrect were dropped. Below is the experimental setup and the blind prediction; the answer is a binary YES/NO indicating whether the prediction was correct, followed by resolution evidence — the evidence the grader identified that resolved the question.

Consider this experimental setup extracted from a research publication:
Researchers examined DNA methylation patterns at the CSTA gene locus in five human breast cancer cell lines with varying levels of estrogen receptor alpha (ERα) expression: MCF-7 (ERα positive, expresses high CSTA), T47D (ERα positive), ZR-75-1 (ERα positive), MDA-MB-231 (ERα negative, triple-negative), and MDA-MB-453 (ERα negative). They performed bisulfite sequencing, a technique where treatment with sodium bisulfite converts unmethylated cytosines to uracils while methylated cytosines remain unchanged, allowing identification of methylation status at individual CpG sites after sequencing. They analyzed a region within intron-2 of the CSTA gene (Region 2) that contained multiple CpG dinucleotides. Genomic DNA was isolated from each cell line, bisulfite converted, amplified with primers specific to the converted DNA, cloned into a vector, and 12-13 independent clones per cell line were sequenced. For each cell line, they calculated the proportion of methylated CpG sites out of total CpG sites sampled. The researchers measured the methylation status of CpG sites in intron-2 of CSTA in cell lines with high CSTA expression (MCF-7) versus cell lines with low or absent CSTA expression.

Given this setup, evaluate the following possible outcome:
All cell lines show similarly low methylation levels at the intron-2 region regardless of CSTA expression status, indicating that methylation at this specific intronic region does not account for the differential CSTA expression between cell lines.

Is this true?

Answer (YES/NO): NO